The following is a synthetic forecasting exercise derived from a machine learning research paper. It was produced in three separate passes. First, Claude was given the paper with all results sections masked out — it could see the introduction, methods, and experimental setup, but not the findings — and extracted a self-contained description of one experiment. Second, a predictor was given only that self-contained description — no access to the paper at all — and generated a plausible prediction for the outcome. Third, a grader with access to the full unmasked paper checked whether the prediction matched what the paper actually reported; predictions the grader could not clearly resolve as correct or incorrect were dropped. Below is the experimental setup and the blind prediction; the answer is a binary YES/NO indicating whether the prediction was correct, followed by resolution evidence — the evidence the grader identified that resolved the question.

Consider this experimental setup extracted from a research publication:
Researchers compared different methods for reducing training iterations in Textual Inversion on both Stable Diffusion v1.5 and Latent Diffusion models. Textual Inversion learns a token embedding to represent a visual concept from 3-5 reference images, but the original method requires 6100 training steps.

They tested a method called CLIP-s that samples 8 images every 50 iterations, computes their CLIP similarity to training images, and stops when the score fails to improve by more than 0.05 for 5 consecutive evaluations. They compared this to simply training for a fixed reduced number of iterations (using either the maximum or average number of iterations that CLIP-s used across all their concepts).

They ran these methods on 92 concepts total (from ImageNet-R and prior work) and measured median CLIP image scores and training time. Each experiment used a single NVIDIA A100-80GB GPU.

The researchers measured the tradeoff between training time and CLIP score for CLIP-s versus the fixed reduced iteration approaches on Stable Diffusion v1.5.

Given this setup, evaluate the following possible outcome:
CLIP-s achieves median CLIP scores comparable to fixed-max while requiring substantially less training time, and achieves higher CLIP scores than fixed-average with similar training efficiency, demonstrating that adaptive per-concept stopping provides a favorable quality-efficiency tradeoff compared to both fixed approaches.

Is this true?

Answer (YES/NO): NO